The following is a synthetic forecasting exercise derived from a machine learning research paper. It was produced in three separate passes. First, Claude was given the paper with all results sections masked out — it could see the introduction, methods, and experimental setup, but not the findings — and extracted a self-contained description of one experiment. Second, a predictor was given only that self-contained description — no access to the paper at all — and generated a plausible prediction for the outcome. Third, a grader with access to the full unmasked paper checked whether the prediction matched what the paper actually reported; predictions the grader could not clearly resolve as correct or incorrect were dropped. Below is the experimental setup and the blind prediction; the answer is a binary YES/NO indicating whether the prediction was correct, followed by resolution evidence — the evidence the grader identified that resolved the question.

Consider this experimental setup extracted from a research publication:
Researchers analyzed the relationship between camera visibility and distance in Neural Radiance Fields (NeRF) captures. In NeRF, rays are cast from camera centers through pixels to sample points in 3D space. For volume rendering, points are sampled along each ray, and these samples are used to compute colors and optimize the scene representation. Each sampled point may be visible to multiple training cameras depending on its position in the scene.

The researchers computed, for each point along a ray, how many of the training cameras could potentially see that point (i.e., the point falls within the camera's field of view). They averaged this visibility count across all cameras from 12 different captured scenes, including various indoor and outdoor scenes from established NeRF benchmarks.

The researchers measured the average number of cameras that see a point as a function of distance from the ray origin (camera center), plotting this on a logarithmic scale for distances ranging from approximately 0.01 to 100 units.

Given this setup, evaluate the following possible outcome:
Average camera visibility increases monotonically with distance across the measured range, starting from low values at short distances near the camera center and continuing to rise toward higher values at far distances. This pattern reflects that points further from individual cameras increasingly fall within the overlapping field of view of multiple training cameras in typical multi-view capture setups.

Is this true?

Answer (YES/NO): NO